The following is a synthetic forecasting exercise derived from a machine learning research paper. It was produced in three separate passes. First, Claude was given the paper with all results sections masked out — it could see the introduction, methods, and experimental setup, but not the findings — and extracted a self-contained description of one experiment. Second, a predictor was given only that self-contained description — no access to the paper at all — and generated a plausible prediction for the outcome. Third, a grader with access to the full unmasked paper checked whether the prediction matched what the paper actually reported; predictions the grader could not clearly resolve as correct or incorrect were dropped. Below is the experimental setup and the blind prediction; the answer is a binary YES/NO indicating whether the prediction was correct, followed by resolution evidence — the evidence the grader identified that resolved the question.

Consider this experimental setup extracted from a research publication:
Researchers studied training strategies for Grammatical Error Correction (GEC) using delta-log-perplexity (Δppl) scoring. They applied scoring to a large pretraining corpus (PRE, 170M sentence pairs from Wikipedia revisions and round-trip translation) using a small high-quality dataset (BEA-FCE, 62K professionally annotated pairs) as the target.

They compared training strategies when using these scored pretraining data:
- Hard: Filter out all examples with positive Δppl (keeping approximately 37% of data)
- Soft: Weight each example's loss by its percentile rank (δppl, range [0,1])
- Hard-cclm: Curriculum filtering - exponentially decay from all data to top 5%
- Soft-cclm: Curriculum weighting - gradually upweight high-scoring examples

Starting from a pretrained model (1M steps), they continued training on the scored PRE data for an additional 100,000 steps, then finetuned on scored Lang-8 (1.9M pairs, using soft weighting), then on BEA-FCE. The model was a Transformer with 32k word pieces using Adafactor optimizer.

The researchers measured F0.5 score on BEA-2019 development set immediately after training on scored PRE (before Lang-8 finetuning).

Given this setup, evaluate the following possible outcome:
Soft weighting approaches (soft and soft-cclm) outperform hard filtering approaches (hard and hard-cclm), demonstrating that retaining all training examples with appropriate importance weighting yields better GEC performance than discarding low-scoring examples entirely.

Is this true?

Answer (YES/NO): NO